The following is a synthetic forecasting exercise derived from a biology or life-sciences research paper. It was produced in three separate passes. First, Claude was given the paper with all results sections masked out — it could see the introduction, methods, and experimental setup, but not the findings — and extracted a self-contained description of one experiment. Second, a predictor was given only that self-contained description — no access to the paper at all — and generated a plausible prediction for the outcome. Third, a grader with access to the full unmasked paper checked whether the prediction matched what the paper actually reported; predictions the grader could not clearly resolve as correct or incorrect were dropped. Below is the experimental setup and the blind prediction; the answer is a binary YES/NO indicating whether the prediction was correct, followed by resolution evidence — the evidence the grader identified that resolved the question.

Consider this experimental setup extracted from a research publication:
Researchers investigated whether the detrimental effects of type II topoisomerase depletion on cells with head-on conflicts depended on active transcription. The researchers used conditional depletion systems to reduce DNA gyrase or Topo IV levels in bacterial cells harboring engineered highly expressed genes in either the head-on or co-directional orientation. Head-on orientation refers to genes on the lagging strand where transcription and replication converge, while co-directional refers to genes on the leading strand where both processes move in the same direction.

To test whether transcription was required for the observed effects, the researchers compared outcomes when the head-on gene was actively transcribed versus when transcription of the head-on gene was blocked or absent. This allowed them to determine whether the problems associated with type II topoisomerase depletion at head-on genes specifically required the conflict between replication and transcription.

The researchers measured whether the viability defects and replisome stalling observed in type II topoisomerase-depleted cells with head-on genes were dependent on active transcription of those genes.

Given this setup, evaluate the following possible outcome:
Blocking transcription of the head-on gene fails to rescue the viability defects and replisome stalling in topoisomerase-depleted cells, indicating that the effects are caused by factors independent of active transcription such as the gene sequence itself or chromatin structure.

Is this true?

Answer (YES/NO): NO